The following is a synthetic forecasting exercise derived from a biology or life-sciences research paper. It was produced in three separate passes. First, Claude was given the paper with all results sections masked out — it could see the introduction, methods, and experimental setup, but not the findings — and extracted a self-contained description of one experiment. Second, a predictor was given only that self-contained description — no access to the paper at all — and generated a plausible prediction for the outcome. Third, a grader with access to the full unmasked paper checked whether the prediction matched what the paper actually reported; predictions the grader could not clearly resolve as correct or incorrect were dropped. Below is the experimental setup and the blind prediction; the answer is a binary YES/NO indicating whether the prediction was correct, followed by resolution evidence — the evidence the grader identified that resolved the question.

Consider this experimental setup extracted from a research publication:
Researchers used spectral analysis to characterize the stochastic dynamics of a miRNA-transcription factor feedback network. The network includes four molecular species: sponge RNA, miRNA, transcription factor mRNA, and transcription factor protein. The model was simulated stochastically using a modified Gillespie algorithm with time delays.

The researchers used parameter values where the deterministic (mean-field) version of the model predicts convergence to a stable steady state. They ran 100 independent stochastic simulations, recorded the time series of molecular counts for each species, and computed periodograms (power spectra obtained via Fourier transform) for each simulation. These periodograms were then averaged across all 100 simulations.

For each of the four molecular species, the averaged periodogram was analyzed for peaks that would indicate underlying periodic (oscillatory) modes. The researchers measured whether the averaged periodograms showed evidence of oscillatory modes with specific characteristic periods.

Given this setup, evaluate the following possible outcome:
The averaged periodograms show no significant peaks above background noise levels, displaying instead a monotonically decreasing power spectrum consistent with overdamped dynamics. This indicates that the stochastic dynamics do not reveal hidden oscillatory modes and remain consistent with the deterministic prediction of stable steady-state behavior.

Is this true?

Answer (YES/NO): NO